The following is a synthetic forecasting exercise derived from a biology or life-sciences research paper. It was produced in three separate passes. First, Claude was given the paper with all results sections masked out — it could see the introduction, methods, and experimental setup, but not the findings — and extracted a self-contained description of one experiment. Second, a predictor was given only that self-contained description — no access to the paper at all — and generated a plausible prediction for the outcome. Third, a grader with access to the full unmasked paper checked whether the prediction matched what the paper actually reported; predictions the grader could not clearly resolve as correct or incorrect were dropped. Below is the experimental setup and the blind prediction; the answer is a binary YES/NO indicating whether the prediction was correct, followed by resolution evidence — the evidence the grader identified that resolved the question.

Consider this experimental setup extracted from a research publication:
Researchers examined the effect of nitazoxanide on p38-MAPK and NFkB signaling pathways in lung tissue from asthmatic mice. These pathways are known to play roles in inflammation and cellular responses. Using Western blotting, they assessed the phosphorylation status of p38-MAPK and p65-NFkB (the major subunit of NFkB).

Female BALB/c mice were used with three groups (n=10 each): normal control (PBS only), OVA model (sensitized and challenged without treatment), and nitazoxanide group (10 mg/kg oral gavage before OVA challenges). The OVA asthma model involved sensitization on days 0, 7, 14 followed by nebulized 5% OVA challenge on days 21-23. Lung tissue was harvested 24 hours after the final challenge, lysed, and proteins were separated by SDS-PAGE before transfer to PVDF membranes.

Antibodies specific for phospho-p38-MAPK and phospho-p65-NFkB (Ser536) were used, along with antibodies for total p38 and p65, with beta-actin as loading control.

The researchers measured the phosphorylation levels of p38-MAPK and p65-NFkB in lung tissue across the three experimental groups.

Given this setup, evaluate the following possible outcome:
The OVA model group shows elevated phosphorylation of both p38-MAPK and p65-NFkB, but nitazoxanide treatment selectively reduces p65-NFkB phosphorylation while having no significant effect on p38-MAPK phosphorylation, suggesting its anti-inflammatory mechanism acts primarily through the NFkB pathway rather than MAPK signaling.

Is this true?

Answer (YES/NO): NO